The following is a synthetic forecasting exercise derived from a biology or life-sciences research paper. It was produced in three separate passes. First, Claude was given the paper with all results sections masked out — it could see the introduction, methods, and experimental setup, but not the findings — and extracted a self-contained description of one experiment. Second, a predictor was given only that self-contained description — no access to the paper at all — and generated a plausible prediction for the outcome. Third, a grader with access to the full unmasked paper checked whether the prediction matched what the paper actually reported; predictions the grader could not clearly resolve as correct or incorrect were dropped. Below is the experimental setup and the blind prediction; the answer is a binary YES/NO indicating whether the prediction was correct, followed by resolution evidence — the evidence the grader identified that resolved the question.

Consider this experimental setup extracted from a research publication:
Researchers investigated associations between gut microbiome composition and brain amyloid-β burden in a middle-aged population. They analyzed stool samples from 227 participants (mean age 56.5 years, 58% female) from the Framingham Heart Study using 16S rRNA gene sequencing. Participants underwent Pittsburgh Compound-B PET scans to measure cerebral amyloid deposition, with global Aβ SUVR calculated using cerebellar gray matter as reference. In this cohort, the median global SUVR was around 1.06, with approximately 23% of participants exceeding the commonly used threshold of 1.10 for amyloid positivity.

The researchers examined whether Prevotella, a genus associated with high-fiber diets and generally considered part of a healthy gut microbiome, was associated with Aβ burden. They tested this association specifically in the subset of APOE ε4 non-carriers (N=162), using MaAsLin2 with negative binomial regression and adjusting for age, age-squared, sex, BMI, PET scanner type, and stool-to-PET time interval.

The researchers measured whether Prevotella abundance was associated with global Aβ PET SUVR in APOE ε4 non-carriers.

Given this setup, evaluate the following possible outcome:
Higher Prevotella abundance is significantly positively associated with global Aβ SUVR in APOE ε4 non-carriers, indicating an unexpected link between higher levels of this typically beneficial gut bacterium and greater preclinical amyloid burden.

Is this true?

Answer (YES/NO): NO